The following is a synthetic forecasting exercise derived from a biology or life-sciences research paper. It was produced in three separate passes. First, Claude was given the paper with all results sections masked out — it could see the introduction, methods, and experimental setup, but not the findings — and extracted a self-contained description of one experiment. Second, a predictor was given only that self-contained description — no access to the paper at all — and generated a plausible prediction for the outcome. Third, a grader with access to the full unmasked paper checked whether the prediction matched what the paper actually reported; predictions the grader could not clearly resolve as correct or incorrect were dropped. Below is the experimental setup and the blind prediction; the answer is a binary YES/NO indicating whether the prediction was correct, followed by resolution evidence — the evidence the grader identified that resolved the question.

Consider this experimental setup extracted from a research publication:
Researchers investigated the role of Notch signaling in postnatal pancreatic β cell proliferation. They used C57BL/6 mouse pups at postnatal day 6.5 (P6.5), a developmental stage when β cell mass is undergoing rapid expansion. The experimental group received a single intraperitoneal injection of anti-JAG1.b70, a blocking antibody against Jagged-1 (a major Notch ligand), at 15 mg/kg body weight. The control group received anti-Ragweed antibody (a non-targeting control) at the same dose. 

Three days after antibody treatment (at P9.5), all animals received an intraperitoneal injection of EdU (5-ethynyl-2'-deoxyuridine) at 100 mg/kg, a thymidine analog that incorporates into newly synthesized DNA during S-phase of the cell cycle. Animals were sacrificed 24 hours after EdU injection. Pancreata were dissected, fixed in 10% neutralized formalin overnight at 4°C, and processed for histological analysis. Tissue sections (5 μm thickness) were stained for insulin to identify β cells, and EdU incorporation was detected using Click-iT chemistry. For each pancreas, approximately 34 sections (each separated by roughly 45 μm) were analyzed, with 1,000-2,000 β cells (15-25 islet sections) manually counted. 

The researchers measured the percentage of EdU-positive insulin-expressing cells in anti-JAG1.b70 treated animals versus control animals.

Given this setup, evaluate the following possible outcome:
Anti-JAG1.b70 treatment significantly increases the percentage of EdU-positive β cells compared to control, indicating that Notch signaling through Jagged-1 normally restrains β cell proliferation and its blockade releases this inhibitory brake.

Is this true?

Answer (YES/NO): NO